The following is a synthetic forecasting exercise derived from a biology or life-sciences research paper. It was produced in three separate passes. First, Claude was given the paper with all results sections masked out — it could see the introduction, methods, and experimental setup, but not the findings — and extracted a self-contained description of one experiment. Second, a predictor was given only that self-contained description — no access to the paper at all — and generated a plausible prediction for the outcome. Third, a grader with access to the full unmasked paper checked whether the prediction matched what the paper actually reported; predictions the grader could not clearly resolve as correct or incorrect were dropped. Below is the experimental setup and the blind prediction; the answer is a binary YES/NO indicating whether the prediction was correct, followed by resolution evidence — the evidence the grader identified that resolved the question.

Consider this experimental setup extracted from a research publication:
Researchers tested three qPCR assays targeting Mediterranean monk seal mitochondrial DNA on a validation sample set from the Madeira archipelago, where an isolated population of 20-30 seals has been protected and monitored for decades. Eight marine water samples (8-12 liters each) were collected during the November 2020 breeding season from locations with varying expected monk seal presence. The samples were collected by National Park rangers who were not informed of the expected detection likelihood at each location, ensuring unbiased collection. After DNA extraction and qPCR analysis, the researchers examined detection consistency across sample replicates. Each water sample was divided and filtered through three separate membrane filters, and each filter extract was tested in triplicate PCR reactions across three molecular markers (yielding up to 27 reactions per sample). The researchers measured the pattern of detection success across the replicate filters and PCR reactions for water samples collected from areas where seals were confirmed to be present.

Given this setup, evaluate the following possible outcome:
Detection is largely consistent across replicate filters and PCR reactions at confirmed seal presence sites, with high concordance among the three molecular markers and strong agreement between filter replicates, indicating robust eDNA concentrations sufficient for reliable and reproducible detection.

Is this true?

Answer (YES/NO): NO